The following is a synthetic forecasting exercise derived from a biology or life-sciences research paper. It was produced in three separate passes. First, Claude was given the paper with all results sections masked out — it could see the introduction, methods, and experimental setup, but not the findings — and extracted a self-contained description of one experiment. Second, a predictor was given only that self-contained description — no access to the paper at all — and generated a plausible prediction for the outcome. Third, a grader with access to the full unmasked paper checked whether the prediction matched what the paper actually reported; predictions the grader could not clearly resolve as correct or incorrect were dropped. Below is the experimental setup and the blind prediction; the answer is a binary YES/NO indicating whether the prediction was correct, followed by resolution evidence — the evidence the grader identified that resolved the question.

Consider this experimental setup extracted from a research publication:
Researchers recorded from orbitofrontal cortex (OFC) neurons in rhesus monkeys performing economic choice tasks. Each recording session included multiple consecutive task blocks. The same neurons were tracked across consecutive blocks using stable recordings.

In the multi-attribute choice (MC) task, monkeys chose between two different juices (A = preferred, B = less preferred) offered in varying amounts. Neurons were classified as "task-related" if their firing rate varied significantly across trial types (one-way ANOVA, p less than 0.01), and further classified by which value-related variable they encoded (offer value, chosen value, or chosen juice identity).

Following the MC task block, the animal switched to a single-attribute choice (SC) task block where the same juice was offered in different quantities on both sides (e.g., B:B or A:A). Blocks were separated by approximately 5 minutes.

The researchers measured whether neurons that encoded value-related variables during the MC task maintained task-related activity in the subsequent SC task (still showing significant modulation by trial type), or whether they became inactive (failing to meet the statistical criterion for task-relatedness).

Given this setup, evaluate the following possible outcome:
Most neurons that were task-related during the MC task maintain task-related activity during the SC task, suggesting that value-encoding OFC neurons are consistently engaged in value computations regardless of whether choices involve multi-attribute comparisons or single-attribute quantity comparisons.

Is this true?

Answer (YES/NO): NO